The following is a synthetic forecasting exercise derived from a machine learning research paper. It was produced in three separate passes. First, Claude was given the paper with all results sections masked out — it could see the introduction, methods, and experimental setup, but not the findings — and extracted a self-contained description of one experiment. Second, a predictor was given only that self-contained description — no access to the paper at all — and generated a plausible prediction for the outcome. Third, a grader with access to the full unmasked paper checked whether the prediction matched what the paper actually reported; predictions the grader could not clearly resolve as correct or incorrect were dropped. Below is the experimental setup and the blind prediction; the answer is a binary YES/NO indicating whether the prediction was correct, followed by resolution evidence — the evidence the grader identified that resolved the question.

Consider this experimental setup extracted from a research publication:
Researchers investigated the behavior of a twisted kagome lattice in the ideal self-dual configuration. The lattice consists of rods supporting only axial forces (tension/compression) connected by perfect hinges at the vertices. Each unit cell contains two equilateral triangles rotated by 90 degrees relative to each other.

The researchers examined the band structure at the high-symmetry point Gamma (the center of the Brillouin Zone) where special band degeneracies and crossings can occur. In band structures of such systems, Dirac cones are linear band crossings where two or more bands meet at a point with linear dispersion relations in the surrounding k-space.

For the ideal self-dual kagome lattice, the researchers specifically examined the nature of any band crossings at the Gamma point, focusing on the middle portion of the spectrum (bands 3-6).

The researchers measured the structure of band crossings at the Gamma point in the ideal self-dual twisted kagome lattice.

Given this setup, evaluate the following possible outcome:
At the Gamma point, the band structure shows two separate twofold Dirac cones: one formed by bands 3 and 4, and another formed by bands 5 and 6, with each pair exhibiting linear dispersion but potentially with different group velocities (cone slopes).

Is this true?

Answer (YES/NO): NO